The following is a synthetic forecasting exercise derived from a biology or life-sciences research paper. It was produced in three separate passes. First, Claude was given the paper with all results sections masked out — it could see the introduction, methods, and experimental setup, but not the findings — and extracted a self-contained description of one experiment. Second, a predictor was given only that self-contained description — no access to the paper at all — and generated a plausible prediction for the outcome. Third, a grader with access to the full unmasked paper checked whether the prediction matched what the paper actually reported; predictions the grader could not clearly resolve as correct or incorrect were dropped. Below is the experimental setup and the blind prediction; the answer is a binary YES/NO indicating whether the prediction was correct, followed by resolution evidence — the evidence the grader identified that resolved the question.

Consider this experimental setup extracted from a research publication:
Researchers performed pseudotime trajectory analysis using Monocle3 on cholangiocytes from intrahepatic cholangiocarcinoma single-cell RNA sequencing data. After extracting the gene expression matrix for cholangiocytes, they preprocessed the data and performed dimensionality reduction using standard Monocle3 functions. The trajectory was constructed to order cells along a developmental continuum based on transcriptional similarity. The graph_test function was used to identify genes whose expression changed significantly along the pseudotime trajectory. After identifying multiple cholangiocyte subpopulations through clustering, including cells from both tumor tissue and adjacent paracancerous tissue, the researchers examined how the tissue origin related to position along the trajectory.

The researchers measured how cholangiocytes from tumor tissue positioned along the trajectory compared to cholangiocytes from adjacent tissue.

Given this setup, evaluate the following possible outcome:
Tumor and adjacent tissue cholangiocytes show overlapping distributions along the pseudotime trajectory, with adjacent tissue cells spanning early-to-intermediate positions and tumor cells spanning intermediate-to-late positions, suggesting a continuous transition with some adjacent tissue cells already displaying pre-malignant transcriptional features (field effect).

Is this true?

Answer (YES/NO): NO